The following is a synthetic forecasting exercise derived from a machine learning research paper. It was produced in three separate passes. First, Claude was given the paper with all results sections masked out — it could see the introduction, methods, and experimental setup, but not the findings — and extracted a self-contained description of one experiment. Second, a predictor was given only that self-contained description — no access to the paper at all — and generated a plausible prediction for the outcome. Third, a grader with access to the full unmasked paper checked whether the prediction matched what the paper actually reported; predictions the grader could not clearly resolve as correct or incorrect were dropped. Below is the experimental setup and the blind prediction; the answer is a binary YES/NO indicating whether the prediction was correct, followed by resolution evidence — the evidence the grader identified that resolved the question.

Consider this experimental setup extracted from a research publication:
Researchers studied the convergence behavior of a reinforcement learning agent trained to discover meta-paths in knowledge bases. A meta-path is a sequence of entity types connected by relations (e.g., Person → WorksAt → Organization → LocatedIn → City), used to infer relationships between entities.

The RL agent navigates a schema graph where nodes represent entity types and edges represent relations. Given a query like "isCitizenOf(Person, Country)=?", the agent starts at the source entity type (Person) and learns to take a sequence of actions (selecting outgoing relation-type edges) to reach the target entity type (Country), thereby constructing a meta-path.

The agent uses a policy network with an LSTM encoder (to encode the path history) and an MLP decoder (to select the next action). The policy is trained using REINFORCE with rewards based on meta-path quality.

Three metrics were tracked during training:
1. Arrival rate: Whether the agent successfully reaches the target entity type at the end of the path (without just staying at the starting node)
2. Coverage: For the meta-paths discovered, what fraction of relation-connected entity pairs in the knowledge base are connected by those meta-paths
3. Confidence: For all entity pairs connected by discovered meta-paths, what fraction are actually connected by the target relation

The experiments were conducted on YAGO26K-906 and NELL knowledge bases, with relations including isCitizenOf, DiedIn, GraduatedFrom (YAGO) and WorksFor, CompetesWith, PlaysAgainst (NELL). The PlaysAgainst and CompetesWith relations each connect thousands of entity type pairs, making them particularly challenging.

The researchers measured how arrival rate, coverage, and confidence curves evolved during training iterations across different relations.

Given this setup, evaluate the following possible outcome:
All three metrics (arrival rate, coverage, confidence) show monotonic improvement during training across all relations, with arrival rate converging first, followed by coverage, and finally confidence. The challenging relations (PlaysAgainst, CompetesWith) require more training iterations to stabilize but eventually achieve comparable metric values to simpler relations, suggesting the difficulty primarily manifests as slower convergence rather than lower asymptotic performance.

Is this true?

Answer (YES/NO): NO